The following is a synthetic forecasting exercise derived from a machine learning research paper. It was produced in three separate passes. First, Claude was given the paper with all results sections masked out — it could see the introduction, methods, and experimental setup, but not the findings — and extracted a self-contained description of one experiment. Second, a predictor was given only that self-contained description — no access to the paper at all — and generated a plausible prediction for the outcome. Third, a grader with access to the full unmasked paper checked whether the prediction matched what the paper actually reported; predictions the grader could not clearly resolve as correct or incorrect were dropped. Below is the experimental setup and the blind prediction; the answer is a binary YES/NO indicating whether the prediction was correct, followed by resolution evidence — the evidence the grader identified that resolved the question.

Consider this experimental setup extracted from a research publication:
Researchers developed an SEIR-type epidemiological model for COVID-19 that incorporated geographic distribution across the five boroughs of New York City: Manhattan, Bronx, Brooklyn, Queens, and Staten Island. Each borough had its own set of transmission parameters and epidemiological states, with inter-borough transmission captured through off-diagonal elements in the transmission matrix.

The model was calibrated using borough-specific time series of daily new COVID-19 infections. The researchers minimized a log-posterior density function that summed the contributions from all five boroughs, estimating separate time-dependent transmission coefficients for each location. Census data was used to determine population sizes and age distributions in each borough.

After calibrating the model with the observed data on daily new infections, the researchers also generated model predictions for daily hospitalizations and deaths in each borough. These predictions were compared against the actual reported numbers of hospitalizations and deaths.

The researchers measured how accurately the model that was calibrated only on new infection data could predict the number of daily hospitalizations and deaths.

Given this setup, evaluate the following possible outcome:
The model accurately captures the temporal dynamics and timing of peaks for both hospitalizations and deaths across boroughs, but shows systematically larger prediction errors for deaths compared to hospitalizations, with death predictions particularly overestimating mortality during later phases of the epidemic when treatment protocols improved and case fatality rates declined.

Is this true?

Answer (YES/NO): NO